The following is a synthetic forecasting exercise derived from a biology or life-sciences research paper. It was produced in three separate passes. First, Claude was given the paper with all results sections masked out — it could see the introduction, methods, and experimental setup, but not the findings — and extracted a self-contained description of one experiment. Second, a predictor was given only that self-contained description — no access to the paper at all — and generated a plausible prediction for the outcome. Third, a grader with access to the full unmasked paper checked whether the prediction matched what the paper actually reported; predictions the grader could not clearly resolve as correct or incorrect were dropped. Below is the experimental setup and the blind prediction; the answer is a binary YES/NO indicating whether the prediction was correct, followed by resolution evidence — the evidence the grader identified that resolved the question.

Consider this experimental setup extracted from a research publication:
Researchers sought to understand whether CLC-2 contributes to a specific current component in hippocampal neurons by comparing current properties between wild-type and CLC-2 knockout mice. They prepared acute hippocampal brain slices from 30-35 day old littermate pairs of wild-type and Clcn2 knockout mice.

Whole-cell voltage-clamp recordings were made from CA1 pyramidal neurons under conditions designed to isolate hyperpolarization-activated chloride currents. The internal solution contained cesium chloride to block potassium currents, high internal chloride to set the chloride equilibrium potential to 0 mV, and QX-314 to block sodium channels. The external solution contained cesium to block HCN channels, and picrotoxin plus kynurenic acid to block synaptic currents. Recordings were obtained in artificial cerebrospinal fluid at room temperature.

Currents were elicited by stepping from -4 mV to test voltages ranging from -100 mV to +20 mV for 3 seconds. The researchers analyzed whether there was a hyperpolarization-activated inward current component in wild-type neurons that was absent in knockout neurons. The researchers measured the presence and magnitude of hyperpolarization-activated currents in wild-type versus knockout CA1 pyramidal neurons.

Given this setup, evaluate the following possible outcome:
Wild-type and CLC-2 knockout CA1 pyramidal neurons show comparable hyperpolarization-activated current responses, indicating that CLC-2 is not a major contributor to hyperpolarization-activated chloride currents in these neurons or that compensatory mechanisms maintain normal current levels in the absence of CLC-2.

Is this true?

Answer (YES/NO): NO